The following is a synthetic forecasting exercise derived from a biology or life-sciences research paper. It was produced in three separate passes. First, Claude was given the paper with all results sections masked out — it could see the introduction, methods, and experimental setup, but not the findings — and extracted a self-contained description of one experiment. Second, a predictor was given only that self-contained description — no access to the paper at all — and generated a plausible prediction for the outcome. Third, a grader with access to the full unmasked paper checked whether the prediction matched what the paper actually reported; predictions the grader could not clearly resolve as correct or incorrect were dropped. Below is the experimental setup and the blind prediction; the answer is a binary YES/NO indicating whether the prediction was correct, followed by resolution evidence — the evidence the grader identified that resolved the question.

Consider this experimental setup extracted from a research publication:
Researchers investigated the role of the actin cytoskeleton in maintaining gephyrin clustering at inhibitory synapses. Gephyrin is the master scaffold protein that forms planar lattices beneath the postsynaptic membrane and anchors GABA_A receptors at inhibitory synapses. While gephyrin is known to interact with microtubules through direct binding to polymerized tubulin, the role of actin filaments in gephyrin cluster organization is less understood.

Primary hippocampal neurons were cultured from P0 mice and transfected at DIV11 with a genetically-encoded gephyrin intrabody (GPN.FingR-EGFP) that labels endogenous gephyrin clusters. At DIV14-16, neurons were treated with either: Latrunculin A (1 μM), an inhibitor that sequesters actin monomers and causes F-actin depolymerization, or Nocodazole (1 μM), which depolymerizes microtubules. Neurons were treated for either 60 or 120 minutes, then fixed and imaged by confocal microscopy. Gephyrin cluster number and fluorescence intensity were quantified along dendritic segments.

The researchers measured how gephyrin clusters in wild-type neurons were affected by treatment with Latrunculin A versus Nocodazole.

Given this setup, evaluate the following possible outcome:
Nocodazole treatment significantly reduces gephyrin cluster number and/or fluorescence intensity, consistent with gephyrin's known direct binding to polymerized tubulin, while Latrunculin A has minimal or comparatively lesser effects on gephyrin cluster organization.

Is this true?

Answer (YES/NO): NO